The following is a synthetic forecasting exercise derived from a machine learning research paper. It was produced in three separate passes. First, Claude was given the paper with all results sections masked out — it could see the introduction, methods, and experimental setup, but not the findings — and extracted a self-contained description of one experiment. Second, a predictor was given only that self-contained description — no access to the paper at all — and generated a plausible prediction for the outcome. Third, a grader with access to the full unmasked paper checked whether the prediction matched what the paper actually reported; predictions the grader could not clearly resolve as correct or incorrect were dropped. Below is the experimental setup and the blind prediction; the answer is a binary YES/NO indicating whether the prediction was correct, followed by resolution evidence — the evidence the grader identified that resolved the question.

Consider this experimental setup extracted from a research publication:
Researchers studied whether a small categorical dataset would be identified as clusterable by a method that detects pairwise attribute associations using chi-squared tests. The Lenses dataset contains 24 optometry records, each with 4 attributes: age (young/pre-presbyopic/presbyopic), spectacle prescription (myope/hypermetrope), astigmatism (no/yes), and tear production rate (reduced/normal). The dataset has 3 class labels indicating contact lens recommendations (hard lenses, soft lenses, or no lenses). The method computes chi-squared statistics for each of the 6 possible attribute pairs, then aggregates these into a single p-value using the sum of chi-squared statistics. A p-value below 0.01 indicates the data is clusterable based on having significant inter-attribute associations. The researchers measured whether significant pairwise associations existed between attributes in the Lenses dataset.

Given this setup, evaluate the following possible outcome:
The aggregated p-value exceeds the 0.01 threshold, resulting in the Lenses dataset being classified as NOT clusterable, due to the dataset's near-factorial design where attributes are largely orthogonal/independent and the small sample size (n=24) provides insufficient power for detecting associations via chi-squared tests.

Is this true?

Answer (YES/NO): YES